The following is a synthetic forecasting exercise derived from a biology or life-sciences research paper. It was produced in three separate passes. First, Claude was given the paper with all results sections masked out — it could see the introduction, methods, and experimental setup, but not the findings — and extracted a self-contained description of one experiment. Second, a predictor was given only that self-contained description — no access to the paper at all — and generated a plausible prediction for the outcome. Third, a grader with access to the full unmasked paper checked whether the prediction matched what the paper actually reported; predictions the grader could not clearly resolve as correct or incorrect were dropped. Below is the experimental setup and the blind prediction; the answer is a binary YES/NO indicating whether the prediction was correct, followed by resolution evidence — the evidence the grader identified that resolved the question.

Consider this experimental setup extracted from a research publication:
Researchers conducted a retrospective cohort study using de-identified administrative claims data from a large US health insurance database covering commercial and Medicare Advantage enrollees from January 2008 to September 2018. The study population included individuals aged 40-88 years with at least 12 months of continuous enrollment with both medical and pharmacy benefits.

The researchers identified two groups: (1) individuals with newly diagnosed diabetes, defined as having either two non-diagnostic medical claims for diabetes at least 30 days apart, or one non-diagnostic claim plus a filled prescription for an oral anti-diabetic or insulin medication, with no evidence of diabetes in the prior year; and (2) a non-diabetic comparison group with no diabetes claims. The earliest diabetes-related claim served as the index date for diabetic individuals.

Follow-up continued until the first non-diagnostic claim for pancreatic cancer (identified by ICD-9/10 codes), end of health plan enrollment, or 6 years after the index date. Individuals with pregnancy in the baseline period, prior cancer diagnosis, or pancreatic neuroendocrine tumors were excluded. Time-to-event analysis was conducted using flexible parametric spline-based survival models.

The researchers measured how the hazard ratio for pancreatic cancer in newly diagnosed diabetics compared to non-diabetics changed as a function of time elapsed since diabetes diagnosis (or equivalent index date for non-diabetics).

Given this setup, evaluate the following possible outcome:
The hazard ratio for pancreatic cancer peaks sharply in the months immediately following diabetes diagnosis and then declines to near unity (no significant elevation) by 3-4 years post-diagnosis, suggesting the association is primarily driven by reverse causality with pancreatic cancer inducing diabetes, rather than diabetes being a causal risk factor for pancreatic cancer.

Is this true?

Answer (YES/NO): NO